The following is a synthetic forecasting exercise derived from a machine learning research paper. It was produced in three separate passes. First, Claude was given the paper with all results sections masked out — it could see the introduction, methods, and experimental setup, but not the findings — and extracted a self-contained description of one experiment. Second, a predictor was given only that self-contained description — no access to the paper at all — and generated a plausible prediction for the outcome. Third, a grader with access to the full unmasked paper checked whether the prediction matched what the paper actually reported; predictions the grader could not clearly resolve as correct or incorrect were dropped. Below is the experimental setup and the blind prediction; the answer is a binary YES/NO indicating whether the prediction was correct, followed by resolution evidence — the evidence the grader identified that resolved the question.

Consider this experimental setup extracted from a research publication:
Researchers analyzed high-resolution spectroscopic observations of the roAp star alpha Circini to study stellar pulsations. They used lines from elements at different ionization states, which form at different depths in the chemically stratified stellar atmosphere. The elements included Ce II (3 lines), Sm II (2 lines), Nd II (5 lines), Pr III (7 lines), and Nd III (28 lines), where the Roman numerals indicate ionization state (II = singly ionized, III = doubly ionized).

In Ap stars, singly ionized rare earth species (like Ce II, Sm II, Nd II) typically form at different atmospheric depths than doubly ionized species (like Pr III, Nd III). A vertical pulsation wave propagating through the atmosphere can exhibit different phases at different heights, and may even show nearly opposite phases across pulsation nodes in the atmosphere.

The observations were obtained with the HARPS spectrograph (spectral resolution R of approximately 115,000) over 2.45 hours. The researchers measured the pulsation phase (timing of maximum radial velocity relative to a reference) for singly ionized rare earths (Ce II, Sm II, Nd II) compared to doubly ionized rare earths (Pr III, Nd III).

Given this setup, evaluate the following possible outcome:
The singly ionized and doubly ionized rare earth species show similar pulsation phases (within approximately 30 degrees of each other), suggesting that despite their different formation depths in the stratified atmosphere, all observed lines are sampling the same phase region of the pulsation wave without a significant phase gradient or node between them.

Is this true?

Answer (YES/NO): NO